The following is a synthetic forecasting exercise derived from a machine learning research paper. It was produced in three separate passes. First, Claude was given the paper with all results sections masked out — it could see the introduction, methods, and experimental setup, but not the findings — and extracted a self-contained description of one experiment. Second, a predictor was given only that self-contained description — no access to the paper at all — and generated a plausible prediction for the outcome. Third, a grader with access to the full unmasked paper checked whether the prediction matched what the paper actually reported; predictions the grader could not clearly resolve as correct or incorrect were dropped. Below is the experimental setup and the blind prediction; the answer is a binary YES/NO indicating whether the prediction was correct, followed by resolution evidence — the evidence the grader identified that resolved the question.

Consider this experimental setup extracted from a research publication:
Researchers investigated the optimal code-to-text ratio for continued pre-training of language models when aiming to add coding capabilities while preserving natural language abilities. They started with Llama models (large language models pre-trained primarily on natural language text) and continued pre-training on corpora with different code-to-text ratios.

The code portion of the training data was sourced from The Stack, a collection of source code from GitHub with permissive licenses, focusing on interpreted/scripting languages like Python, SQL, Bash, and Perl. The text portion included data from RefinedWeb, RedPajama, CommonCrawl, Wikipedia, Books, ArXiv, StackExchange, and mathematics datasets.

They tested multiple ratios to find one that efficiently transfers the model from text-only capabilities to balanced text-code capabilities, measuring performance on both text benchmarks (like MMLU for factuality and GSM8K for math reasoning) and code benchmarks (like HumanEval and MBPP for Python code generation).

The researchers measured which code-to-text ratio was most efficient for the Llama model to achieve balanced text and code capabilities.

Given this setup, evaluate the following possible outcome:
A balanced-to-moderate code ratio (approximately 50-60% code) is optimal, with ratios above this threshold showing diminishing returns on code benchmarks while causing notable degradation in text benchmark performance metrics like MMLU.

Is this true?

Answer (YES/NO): NO